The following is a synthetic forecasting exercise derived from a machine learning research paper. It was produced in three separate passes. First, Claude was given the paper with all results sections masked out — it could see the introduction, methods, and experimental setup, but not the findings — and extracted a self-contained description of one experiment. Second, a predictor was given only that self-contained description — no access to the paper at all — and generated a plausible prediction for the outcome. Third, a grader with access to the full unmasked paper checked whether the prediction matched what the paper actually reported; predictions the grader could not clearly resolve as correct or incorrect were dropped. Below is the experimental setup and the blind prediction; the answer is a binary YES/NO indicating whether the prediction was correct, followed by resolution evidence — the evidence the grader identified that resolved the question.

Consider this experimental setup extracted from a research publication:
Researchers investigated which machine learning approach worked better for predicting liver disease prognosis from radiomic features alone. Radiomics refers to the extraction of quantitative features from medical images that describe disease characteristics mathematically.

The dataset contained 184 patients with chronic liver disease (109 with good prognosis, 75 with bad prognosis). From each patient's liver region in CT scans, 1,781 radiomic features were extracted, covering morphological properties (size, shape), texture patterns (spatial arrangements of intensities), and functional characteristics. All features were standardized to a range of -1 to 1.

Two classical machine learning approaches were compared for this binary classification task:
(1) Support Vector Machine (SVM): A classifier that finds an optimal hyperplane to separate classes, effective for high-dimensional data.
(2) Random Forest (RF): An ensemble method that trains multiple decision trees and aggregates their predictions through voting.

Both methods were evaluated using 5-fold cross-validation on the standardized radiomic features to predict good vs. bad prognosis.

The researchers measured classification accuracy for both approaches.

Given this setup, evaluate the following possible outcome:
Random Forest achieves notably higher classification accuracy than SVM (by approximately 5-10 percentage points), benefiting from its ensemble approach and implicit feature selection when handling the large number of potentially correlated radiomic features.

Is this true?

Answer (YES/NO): YES